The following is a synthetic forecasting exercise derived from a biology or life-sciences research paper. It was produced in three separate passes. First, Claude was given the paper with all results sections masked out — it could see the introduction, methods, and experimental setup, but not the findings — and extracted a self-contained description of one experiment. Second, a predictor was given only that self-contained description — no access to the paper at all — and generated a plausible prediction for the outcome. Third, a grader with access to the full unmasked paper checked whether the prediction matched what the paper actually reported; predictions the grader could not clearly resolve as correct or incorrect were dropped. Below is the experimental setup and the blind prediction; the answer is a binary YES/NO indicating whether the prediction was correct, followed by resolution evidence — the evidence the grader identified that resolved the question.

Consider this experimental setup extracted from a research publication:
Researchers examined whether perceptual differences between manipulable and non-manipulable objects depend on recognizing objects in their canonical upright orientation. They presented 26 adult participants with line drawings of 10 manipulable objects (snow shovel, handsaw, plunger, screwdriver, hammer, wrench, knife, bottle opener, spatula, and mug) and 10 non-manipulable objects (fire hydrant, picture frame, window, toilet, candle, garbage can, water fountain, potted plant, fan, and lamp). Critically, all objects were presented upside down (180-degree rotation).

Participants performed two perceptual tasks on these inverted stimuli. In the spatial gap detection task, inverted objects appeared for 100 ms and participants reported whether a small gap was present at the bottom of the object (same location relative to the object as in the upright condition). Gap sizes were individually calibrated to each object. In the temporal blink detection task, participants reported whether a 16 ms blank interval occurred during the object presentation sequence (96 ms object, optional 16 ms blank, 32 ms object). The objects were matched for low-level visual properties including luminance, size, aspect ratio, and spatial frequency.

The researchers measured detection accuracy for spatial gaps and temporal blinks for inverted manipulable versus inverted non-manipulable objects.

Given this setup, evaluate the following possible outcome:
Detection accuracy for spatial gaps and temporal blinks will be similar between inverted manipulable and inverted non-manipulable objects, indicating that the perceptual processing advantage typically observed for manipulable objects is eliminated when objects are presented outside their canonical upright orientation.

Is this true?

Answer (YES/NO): NO